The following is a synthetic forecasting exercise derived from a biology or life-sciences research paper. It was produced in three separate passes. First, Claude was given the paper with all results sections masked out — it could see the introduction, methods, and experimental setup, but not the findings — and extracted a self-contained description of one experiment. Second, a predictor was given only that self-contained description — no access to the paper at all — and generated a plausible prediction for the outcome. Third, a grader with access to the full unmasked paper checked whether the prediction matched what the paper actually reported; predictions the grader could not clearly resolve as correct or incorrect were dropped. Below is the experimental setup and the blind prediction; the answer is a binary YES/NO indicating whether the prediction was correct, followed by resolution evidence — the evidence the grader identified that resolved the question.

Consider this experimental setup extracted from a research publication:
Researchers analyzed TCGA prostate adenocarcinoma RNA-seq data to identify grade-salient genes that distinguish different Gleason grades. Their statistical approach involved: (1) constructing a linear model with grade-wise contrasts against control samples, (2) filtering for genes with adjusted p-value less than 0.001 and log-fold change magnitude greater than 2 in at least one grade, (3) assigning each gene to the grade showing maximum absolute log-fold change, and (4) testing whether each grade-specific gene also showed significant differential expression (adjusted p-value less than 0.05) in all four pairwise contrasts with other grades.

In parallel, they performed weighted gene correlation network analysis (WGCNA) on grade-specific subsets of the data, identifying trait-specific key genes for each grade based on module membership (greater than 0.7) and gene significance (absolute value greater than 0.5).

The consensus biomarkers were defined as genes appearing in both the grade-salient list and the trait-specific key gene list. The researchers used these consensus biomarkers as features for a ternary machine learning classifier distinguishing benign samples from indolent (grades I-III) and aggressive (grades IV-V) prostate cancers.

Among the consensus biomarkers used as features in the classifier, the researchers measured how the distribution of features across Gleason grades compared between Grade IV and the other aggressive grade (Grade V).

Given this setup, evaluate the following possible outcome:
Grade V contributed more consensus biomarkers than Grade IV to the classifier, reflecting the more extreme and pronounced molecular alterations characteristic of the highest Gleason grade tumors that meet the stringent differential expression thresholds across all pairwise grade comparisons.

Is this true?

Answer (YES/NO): NO